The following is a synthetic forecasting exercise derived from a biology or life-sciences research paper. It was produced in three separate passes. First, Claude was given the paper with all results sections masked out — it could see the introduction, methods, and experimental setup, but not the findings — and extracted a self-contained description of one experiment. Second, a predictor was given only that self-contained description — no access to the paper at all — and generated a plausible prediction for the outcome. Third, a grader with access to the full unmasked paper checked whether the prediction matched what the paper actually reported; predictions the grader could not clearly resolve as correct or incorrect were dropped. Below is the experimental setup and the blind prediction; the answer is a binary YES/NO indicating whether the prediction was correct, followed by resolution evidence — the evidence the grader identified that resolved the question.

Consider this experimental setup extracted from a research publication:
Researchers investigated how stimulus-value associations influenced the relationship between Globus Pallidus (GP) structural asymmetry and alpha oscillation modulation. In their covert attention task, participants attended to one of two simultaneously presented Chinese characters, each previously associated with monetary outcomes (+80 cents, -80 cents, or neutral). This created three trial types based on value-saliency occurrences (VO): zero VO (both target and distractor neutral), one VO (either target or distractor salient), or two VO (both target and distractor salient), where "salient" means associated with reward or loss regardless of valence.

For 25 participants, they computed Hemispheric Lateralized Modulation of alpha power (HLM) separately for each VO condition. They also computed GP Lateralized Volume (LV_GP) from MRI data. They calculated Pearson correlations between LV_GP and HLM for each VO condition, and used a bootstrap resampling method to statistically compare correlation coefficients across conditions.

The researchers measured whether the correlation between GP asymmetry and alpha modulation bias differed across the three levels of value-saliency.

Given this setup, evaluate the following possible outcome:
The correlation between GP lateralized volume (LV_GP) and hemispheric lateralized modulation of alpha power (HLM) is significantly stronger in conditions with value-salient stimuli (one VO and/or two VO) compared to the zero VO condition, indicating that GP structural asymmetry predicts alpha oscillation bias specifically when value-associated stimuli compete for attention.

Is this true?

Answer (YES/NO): NO